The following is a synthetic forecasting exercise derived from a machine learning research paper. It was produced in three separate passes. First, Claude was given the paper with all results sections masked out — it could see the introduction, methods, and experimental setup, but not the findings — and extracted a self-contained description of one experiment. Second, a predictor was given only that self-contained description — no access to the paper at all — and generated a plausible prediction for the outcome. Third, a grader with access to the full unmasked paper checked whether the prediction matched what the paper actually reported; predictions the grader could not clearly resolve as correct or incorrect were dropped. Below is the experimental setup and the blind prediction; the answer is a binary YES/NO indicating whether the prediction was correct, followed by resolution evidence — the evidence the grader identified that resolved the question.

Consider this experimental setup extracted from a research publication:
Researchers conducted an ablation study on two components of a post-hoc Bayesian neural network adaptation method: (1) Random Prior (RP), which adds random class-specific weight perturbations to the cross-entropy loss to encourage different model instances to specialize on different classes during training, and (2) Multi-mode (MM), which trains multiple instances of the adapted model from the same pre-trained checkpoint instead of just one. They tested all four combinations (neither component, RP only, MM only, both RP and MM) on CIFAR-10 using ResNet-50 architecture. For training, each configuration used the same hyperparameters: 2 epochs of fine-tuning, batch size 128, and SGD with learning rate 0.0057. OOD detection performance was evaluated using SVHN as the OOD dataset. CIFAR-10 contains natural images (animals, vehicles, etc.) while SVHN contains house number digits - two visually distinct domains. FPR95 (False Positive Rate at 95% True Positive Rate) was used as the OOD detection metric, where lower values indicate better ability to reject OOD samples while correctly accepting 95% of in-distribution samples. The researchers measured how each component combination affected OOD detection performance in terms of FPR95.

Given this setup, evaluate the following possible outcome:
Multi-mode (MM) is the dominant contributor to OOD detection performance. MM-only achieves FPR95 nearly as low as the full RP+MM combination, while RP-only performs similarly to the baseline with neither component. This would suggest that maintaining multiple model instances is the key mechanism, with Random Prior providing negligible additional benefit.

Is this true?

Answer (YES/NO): NO